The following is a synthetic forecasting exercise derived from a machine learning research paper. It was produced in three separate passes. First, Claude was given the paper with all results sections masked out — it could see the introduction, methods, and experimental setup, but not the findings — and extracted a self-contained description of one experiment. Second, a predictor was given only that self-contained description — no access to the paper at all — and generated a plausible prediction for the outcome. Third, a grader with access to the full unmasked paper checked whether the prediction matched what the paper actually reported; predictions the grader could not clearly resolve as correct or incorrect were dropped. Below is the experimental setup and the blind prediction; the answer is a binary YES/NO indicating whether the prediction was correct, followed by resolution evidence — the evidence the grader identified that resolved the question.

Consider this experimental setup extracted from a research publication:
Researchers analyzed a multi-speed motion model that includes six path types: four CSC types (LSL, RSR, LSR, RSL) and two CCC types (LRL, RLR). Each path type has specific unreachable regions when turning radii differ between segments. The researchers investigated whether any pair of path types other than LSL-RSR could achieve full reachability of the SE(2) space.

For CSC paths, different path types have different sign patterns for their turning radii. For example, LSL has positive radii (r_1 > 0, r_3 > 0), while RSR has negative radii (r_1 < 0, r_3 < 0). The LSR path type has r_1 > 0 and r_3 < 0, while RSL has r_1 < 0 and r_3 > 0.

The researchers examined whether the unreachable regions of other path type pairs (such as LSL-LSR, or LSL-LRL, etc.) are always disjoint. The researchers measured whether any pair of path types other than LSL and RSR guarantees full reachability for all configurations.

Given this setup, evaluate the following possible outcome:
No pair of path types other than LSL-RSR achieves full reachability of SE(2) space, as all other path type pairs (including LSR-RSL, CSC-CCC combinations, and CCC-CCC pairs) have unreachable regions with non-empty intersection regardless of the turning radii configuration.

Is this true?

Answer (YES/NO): YES